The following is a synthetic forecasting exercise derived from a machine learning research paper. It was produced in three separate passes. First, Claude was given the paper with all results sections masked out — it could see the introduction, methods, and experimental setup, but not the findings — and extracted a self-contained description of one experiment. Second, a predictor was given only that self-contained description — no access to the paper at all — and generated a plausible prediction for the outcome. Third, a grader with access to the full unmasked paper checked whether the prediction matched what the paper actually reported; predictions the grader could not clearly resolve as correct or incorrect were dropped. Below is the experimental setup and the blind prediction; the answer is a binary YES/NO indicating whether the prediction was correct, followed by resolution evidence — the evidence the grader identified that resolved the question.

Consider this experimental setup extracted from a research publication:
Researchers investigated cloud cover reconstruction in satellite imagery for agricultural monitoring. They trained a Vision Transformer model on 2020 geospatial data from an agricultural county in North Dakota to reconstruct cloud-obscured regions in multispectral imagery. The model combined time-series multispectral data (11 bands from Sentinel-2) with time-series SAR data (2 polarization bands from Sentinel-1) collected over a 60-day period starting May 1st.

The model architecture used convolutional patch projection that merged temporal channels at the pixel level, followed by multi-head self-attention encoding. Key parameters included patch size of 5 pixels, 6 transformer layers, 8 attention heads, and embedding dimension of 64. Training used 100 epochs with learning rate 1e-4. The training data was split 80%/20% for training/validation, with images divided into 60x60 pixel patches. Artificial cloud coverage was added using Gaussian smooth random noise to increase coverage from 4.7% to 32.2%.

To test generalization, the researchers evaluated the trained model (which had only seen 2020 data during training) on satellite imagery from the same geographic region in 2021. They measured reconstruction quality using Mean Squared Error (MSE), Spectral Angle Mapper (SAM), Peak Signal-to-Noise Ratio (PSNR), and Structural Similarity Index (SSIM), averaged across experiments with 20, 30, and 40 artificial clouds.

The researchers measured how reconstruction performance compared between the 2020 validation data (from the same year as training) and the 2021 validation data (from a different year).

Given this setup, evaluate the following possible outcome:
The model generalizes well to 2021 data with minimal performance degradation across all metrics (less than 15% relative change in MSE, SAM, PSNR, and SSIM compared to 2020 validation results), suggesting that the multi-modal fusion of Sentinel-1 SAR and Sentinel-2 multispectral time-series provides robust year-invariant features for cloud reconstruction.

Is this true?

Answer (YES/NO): NO